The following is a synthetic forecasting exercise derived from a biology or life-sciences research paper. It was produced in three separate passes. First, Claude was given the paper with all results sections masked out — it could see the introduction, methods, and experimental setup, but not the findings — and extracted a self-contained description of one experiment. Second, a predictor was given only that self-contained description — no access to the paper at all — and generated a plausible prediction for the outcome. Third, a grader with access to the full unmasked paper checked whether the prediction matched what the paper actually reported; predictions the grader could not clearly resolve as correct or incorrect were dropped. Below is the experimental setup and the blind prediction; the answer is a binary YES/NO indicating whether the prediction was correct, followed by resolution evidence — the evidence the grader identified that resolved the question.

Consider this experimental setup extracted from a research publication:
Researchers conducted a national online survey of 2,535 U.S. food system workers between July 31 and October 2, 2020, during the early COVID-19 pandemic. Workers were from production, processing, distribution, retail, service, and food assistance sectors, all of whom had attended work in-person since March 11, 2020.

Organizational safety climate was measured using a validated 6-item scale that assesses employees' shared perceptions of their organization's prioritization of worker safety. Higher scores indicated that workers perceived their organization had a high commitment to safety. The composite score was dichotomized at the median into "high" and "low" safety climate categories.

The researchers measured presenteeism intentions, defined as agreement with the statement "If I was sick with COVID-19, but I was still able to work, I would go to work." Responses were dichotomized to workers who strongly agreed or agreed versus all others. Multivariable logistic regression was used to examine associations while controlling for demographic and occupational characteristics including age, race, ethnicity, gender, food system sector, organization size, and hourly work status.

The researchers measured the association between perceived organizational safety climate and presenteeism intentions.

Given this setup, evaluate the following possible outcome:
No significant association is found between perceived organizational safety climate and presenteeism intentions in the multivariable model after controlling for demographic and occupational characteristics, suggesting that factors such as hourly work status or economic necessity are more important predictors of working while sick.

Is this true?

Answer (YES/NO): NO